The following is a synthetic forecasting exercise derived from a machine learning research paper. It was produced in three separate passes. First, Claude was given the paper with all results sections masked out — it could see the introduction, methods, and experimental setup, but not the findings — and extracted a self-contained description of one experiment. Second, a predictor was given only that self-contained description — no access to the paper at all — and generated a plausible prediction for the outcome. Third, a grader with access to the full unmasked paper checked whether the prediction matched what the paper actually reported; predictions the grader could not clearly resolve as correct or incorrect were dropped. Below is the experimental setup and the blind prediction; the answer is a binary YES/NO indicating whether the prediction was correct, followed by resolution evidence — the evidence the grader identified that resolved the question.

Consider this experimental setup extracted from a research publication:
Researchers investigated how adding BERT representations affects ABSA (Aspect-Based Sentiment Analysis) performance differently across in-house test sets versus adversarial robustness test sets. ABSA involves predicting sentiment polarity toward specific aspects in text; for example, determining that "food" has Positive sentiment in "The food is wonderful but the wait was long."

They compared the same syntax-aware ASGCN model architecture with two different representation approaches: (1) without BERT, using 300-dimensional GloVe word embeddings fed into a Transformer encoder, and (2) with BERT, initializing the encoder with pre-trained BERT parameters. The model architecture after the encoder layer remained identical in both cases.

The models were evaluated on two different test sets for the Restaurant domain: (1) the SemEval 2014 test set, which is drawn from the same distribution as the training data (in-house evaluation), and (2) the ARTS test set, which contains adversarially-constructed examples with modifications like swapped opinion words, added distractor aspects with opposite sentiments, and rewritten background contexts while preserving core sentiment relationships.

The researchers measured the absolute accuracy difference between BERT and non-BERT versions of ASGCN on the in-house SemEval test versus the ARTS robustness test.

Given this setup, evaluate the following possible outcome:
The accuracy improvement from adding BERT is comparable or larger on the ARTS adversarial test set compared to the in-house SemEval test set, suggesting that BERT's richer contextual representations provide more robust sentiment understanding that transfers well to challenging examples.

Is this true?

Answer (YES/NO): YES